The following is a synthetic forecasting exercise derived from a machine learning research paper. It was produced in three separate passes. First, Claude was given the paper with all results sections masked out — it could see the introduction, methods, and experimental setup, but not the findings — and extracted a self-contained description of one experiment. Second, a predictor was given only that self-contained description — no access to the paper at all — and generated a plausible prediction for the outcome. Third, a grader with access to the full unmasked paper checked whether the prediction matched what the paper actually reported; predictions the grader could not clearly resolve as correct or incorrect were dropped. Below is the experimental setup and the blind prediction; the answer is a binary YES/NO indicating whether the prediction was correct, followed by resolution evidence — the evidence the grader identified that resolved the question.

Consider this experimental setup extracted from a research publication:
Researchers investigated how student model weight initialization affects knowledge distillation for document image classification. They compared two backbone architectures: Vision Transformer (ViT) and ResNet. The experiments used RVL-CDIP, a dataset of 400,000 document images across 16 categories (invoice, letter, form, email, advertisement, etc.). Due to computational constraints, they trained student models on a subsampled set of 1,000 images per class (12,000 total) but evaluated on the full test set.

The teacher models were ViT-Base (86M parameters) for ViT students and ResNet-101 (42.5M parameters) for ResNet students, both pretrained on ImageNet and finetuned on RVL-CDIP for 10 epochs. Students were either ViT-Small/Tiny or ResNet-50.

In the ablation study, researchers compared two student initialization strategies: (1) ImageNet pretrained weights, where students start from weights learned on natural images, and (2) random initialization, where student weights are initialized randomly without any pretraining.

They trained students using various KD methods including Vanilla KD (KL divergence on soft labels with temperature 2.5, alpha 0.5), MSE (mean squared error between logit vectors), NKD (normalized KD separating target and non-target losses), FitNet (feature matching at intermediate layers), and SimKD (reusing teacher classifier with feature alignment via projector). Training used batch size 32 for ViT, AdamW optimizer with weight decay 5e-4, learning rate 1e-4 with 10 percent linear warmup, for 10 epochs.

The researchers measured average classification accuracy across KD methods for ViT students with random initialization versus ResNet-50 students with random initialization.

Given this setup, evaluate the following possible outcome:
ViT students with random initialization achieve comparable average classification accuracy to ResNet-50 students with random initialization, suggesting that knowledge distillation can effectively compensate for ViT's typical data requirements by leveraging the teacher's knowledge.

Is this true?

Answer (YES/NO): NO